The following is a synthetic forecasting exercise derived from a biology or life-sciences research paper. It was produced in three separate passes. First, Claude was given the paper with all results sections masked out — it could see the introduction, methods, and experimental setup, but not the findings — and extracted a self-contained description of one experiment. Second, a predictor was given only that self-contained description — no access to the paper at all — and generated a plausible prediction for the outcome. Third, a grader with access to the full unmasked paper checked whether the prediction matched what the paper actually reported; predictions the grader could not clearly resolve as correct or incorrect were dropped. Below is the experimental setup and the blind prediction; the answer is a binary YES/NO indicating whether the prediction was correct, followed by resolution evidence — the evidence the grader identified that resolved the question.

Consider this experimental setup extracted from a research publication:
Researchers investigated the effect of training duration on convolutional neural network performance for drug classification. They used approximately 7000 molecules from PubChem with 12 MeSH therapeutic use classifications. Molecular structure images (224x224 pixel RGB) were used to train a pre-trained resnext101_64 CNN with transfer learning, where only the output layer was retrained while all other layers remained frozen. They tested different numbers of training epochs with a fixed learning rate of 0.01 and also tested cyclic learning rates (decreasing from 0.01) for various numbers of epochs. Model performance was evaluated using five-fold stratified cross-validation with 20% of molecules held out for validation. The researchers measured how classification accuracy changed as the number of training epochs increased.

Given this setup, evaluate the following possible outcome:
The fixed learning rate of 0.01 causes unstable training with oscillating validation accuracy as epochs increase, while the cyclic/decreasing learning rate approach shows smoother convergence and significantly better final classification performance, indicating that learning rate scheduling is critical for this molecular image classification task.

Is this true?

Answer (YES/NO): NO